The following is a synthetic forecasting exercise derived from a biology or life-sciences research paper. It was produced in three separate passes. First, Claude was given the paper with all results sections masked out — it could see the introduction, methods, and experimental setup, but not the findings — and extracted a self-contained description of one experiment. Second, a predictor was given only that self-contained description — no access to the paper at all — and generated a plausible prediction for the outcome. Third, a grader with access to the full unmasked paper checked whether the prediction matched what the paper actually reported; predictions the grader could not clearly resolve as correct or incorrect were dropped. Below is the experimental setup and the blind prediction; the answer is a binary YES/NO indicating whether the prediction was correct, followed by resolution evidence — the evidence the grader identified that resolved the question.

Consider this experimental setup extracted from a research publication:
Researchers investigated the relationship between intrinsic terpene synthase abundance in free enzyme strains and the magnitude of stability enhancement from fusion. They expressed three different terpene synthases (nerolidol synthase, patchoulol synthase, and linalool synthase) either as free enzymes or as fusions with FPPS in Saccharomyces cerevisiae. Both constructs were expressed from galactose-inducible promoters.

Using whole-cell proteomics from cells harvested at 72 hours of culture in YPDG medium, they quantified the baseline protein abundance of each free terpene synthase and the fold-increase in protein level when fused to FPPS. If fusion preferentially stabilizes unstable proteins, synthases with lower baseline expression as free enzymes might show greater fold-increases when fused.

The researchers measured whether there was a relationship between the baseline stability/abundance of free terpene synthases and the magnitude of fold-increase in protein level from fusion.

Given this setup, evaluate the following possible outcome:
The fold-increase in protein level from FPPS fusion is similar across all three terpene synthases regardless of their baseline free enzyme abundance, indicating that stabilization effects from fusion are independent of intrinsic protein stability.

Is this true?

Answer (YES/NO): NO